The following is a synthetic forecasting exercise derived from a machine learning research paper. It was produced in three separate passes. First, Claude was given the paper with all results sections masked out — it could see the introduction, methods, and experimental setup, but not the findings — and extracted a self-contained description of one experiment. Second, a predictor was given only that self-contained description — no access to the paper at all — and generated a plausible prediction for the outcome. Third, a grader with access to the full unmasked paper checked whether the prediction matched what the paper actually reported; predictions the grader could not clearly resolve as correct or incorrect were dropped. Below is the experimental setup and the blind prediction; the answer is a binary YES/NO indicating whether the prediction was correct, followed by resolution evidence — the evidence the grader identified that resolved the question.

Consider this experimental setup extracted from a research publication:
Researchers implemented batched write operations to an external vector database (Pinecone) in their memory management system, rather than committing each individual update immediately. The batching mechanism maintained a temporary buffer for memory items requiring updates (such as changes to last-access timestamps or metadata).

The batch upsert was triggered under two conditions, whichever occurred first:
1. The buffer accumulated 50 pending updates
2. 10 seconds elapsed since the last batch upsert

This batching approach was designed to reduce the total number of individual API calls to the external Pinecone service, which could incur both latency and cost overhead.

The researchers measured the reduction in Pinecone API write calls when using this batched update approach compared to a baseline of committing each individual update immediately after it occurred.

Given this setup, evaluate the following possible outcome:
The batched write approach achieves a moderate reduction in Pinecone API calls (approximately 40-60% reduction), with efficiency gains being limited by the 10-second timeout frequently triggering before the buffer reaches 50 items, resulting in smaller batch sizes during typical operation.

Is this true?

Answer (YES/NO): YES